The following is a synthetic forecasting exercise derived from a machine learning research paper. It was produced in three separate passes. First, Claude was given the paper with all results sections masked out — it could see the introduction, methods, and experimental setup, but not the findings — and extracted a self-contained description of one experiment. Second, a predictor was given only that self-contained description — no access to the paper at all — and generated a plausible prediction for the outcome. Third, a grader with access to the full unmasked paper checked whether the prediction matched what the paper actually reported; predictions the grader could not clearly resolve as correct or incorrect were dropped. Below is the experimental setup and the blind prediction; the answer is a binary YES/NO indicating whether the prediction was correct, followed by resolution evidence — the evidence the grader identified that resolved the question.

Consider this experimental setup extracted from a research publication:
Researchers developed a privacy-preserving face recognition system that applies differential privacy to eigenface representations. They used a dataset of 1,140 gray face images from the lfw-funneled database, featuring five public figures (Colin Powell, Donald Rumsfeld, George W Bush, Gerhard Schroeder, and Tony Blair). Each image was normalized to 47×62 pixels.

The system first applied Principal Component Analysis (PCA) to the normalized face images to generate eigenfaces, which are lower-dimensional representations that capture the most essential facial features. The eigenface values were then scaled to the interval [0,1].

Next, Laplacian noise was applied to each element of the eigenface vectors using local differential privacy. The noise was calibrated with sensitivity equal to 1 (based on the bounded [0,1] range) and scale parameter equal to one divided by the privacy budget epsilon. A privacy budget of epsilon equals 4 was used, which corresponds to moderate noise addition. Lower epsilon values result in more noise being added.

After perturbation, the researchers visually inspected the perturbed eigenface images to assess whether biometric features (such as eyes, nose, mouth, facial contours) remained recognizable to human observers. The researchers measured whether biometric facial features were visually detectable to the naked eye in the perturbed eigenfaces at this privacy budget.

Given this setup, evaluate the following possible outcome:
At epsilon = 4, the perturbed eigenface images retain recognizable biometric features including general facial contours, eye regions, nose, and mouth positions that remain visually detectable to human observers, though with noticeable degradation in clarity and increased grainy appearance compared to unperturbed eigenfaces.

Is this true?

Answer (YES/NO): NO